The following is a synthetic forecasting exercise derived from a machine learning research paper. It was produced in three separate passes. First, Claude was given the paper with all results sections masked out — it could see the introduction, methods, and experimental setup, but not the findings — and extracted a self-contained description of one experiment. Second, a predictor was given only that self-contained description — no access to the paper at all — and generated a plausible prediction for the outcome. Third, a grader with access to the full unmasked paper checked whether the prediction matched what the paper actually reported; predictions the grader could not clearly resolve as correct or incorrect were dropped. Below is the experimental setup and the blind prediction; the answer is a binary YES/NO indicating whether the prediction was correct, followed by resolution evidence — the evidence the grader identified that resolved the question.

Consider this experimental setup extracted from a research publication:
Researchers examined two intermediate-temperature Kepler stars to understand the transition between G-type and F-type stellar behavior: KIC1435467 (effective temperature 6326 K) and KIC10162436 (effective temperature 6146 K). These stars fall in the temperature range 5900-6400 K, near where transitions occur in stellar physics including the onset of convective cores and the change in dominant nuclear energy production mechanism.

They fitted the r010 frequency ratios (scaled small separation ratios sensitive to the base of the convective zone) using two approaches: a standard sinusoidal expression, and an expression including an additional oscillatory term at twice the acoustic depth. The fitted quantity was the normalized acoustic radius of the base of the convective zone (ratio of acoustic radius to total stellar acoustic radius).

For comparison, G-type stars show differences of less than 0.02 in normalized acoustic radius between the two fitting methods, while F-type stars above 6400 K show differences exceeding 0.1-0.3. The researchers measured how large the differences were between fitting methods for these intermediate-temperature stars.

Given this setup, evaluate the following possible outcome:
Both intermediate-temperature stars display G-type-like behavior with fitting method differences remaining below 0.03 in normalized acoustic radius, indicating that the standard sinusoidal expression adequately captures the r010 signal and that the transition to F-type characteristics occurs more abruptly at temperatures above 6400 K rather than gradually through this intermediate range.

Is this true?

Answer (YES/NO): NO